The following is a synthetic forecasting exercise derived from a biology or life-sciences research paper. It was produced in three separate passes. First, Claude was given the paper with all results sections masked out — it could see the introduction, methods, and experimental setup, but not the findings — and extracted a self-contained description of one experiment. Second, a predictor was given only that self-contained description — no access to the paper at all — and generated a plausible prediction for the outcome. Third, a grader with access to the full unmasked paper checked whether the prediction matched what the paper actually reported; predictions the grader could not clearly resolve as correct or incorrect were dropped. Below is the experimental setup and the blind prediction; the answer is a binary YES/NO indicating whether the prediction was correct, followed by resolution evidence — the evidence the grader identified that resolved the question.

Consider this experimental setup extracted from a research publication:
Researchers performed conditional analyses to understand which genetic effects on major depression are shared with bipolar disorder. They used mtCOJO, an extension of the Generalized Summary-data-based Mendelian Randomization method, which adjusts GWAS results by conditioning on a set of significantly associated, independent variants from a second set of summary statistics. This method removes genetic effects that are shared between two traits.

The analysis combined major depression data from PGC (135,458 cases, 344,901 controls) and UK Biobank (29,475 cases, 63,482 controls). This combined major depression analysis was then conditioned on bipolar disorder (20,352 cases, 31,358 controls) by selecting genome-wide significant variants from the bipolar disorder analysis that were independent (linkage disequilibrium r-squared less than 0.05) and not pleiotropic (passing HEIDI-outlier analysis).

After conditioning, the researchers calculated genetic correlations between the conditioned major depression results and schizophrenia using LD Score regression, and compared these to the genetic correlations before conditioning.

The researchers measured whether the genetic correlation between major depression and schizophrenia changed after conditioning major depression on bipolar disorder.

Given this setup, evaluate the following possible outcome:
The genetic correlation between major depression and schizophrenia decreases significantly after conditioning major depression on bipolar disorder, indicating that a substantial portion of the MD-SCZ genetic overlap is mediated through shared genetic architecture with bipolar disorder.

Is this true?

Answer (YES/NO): YES